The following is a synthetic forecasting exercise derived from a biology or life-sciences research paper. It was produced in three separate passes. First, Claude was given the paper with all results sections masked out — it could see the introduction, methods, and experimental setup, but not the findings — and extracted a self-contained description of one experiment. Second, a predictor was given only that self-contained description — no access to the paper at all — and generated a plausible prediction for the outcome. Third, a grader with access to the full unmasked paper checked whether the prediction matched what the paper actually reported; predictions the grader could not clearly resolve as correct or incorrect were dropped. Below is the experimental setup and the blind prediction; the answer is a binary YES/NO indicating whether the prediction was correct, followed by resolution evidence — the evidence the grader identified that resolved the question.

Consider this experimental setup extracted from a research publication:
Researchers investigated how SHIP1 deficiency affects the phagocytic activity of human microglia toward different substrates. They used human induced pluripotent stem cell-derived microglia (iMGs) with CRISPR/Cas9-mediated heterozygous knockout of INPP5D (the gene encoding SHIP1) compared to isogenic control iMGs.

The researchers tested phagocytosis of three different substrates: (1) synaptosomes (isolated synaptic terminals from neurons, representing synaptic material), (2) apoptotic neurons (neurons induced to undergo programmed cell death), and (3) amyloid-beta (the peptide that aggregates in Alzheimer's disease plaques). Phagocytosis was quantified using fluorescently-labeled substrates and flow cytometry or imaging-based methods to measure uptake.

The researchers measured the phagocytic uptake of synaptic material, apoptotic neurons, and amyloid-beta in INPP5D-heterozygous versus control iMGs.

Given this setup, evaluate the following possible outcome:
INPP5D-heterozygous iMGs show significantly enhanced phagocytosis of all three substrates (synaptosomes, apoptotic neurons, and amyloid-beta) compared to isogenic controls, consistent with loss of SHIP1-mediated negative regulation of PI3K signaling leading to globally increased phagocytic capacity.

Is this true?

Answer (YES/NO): NO